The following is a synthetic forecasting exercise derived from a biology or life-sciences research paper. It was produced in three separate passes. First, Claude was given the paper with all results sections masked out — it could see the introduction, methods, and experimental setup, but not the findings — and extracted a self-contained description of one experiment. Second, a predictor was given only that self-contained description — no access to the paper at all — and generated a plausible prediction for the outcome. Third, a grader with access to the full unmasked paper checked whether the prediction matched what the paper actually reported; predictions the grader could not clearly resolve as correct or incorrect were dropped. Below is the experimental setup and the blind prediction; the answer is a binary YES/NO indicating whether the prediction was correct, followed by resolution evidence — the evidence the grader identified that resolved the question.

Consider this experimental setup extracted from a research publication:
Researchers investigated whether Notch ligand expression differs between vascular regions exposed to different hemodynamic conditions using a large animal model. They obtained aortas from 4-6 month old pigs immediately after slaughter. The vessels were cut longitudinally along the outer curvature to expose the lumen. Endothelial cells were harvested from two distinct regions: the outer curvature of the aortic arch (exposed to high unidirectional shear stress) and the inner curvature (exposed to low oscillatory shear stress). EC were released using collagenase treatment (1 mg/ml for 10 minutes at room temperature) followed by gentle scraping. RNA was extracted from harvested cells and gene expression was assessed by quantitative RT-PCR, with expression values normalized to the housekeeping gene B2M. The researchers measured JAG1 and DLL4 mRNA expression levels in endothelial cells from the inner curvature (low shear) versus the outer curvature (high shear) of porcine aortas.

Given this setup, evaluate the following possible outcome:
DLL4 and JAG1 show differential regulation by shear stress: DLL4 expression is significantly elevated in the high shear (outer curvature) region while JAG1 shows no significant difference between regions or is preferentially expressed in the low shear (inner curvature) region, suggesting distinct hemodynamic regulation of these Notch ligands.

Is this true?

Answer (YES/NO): NO